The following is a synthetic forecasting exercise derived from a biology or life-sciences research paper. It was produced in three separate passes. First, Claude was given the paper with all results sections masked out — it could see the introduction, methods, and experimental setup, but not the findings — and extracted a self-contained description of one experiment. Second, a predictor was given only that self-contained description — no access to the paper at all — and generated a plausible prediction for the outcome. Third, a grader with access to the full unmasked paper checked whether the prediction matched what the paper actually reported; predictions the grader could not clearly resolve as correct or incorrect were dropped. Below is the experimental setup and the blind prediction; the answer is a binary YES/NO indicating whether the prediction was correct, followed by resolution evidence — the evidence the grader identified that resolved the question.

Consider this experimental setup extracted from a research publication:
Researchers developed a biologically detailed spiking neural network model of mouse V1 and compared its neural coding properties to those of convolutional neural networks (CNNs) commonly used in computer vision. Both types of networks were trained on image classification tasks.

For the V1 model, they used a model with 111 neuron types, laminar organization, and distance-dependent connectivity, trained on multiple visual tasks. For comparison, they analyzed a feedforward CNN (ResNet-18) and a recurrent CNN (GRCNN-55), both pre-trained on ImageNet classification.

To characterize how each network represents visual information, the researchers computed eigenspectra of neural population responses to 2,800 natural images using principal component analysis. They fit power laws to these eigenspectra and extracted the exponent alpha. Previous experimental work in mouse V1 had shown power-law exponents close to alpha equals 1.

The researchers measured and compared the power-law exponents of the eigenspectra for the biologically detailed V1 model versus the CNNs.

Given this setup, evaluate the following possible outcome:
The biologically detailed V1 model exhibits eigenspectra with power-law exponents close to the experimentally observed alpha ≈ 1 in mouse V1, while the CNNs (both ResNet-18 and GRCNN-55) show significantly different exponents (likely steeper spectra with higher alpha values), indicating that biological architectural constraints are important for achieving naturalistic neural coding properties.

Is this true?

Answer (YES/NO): NO